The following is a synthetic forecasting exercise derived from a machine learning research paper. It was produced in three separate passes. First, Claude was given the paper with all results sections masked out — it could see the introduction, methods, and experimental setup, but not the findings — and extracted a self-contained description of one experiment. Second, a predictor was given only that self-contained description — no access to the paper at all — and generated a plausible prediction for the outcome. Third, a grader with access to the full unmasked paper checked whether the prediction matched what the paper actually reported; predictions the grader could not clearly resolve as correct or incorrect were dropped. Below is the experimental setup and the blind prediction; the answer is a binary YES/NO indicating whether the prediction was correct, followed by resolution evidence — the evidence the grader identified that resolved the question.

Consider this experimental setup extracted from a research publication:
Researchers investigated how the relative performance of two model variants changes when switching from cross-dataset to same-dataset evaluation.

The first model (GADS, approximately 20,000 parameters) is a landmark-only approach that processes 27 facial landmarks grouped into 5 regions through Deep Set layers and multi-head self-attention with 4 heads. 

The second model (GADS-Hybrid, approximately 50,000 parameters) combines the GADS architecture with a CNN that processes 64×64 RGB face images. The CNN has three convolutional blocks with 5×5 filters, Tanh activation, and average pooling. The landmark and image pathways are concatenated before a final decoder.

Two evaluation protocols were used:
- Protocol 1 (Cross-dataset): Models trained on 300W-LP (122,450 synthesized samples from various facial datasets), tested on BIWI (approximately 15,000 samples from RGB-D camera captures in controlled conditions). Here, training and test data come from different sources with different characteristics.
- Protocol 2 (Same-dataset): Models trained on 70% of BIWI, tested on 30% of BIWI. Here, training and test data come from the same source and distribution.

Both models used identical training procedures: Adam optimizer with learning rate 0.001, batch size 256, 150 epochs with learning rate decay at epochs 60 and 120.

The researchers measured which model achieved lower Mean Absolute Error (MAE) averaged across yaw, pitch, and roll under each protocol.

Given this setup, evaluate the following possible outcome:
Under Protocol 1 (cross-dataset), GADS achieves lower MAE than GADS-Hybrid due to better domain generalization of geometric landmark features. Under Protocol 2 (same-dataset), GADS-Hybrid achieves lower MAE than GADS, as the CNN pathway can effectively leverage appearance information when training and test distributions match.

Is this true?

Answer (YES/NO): YES